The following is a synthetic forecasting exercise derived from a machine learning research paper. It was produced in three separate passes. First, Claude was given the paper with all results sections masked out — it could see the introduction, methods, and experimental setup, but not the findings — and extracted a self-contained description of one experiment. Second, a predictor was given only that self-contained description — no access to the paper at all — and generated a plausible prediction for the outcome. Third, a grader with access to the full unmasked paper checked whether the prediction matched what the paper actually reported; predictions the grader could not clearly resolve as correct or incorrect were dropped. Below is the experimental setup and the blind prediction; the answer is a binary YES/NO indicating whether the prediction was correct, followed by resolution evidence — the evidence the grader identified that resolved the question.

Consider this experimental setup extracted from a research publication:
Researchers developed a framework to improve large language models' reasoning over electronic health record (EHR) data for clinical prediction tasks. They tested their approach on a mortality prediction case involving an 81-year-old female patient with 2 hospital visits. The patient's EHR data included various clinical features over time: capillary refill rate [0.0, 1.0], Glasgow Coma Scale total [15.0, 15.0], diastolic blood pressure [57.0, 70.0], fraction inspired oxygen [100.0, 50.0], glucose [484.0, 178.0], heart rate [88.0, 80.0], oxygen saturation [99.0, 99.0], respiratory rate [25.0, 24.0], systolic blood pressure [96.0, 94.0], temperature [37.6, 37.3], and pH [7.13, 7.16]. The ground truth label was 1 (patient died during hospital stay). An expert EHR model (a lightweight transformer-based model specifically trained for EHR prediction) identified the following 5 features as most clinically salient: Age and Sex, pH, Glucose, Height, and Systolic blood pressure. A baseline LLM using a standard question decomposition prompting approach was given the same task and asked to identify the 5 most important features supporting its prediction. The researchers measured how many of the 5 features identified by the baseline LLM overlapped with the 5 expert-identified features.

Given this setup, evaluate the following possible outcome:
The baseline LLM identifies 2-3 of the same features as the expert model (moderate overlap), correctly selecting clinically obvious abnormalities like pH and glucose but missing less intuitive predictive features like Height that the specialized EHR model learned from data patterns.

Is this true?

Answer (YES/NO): YES